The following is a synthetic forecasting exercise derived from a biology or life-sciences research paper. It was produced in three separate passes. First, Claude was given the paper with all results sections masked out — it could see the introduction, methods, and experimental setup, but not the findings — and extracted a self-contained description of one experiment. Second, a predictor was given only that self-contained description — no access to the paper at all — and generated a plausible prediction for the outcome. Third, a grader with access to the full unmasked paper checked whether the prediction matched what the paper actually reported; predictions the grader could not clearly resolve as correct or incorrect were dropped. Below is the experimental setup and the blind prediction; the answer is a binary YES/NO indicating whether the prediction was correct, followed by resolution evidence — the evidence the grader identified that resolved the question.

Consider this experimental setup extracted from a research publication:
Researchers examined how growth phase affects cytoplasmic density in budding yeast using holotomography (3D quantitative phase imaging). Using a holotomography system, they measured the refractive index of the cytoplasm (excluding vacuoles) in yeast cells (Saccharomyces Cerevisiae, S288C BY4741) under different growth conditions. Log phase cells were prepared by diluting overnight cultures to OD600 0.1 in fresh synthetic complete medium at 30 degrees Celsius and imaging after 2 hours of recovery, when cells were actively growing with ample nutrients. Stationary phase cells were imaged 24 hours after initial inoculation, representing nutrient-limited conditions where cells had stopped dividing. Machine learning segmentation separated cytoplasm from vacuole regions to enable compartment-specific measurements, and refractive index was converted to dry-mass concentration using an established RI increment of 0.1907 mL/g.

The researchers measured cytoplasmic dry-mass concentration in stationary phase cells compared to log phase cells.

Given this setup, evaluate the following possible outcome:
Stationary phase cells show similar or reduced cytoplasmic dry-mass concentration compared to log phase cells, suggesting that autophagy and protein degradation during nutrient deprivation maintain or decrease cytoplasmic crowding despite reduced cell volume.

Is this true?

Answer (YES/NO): NO